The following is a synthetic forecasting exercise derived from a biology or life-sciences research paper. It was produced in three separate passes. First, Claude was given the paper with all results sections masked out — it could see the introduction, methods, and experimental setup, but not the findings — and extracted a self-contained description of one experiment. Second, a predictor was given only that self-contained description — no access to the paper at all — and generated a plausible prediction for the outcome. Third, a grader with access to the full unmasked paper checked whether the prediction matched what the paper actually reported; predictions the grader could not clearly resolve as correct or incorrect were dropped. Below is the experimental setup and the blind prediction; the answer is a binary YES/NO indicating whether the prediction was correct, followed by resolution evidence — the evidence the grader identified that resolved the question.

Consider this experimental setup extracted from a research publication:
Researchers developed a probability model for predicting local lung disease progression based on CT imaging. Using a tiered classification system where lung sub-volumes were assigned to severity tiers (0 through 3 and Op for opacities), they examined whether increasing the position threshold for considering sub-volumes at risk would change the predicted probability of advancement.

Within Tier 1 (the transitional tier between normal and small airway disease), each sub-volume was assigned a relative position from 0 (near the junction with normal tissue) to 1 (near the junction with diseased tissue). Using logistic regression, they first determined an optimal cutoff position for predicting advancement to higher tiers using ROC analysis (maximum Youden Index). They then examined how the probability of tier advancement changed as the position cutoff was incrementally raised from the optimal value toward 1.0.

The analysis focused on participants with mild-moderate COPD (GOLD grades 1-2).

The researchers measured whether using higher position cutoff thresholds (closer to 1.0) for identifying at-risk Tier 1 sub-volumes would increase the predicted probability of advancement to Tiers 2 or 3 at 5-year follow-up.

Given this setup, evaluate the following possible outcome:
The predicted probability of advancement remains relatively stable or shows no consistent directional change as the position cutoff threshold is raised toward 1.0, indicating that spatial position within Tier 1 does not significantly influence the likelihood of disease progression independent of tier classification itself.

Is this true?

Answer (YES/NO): NO